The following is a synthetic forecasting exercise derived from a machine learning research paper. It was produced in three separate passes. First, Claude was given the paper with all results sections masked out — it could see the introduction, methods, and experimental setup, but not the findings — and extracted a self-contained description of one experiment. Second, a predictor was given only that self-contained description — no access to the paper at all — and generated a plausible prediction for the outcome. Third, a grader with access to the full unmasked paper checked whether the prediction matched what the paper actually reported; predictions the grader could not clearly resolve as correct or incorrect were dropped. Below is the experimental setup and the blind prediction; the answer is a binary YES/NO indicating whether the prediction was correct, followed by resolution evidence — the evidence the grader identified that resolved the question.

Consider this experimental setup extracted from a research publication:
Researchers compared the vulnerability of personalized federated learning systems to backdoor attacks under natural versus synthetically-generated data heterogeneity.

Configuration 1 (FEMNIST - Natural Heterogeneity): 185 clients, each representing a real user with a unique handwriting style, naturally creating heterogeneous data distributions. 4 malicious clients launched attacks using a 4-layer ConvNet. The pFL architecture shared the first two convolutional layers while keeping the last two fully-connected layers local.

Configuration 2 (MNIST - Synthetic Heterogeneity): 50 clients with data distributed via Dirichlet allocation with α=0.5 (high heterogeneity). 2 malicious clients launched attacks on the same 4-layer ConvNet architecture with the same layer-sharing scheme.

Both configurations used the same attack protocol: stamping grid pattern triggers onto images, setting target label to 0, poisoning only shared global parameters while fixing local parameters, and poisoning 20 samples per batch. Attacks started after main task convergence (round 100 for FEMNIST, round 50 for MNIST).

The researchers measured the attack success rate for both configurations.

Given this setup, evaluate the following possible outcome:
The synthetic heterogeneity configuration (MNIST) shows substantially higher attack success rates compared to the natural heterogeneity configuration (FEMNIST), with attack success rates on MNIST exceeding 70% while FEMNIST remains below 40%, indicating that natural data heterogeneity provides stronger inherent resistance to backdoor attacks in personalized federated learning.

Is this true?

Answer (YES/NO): NO